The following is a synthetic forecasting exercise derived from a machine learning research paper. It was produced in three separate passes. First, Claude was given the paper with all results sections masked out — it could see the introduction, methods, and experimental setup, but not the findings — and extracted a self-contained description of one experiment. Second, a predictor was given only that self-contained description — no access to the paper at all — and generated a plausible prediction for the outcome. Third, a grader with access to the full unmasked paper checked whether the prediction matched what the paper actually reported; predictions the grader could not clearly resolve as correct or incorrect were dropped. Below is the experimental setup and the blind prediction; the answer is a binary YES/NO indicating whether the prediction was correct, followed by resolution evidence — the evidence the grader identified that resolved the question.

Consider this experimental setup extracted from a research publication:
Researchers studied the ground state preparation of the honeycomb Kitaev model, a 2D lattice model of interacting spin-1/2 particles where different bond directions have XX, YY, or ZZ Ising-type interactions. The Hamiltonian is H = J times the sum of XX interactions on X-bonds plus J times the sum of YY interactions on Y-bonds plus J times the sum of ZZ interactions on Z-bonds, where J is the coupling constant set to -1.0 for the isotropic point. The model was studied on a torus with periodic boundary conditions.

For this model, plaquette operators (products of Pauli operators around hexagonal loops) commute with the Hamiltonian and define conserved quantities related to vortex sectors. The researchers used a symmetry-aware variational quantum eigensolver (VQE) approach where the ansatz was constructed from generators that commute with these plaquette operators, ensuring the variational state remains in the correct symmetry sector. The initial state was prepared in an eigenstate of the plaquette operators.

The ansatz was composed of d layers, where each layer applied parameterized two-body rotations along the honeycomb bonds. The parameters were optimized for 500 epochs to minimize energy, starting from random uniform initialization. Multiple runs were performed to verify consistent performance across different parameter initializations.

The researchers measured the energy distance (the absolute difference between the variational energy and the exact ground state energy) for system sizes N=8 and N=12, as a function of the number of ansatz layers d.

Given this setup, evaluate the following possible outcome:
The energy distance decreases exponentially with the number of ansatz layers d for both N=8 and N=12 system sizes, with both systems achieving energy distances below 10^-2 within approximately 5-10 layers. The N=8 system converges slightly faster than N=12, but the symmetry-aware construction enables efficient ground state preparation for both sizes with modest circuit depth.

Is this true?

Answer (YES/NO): NO